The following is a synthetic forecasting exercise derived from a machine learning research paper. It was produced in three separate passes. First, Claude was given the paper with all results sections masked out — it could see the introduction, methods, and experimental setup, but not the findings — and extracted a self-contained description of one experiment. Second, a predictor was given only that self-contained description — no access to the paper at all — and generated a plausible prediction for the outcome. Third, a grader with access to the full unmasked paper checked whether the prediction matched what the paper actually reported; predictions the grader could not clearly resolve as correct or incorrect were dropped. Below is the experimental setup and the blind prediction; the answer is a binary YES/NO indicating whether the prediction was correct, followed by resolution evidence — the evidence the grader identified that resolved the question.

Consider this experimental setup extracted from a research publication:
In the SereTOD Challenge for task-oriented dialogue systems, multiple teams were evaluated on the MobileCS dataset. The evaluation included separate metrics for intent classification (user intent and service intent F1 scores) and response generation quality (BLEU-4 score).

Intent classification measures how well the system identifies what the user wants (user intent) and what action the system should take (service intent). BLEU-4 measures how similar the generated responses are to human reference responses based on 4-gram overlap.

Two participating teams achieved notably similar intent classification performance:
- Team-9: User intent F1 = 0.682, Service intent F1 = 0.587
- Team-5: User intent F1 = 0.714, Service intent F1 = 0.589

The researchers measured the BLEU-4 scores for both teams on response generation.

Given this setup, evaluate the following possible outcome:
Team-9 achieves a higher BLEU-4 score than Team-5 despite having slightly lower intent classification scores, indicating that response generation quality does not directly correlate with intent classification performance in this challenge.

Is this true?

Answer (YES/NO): NO